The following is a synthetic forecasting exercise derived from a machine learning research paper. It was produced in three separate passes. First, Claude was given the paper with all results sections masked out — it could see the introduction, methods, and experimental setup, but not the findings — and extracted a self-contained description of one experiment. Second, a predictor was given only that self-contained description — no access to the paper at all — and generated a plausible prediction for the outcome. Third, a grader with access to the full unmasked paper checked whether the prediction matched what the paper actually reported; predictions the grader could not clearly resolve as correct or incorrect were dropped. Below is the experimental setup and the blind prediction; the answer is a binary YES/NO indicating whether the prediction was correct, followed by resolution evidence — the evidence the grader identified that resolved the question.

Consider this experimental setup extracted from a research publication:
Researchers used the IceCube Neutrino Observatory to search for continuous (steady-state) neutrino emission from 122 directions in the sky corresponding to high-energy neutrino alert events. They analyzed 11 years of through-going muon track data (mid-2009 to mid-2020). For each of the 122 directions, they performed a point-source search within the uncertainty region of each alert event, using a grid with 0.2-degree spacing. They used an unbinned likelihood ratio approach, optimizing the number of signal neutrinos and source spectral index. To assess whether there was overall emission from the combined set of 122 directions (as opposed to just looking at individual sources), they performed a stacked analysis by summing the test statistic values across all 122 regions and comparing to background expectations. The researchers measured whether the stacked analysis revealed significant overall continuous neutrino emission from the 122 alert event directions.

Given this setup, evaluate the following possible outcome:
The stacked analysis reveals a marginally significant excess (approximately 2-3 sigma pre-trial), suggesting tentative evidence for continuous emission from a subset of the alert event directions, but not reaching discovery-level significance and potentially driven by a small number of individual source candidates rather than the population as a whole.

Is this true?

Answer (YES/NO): NO